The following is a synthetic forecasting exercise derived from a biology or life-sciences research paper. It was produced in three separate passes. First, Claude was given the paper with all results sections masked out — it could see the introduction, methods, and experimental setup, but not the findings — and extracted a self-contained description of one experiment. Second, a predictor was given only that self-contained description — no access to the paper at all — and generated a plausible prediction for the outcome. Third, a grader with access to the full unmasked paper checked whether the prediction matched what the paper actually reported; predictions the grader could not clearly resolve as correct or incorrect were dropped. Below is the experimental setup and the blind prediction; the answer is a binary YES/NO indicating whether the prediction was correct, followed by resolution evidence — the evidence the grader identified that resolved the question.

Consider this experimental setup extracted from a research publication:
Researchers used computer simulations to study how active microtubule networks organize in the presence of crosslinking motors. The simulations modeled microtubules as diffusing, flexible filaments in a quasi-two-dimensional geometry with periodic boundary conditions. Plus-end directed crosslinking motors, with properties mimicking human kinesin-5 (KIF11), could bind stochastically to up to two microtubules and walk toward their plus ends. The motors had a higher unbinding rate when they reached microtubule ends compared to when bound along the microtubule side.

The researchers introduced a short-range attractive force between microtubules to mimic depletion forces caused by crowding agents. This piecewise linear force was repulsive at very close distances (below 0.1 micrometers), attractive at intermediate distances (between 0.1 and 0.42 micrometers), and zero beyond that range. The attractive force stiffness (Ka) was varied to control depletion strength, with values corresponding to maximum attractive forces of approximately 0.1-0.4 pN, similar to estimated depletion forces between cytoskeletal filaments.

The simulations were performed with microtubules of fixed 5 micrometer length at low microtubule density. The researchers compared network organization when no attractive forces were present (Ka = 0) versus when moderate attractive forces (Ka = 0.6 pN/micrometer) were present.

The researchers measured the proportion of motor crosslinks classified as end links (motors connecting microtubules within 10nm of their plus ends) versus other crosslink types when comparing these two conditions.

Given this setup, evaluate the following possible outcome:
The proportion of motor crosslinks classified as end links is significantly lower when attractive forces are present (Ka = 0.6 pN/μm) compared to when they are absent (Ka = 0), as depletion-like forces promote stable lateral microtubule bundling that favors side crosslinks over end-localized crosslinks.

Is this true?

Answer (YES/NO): YES